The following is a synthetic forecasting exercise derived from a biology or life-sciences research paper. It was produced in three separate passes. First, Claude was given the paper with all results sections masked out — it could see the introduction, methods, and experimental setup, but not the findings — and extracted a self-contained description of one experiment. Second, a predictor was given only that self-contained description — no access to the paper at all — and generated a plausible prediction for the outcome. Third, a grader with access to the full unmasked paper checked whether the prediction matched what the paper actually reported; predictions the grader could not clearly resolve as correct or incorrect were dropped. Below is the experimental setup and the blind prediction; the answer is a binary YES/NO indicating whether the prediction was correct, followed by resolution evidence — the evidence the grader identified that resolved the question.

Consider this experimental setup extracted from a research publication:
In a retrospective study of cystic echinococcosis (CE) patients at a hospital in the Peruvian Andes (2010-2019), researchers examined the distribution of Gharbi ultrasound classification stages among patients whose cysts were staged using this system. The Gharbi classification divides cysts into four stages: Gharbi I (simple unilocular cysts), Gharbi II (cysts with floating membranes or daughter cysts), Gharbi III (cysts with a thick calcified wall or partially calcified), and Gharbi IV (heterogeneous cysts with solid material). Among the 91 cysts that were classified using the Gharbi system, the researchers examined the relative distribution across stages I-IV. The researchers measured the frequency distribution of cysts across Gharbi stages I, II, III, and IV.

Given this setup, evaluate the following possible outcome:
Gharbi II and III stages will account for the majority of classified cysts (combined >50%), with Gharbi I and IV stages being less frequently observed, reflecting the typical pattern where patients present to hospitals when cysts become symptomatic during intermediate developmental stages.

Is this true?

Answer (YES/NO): NO